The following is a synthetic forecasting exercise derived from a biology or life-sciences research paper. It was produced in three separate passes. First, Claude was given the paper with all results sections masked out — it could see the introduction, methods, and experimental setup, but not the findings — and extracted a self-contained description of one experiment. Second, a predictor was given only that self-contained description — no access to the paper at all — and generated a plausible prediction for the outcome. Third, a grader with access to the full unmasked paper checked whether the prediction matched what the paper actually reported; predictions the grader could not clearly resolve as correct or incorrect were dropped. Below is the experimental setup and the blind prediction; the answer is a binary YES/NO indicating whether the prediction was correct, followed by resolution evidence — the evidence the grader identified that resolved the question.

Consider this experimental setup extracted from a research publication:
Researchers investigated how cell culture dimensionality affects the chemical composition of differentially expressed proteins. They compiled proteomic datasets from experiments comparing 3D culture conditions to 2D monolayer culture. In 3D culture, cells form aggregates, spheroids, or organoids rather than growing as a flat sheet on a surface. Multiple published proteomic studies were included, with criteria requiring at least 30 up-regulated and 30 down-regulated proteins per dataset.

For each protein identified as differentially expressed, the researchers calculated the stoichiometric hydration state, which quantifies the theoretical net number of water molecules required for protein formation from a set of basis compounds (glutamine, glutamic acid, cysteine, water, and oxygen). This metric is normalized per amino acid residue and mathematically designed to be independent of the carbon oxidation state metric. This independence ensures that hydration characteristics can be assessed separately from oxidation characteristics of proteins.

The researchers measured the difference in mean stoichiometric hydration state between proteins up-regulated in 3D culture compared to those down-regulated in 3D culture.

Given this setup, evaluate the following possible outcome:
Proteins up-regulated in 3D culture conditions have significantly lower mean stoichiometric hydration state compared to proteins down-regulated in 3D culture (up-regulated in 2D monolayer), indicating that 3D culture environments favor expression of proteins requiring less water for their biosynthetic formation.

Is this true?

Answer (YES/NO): YES